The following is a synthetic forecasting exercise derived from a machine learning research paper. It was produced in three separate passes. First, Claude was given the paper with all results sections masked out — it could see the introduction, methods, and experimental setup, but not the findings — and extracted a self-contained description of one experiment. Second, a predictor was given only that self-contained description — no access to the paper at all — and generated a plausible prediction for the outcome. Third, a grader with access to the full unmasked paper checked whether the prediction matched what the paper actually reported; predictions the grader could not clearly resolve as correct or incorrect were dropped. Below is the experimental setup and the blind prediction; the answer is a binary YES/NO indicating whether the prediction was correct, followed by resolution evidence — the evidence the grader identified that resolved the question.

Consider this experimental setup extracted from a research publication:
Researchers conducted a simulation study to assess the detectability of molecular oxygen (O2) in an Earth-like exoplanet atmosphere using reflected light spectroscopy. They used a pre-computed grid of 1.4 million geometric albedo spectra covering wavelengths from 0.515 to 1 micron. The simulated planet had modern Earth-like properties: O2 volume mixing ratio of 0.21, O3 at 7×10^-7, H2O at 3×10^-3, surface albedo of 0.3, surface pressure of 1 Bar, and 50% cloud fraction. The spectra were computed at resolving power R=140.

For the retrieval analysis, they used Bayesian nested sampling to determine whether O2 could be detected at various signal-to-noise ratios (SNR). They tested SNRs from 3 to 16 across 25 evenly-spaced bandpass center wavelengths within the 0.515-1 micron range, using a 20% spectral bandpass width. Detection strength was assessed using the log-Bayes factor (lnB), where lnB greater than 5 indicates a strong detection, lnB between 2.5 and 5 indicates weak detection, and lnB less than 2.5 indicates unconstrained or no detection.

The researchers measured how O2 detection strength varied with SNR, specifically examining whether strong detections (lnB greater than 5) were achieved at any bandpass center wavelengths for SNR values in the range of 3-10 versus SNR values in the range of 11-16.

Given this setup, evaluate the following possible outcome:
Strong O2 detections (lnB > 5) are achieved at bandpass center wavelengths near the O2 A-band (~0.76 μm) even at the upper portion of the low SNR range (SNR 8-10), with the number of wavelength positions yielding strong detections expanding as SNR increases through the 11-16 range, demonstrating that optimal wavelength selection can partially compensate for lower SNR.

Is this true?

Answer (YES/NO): NO